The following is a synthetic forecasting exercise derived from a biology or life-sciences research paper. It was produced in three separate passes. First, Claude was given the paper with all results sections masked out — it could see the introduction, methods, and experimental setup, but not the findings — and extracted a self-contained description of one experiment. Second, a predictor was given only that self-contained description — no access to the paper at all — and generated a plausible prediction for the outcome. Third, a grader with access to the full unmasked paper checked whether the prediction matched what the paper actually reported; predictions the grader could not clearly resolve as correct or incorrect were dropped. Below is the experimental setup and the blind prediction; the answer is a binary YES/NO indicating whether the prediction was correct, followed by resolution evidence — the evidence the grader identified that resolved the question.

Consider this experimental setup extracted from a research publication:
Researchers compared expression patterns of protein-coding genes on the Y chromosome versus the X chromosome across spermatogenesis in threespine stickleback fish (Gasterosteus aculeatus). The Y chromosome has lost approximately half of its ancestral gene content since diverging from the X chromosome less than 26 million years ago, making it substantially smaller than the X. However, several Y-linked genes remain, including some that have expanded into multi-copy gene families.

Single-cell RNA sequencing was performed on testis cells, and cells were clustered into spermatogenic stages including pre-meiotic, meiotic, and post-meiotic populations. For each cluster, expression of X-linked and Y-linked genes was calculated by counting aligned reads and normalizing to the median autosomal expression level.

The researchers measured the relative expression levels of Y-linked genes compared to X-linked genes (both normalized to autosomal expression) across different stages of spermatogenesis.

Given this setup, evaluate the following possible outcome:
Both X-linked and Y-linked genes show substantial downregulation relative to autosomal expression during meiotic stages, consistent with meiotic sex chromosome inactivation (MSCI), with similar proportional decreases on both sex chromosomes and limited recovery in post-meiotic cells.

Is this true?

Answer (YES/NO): NO